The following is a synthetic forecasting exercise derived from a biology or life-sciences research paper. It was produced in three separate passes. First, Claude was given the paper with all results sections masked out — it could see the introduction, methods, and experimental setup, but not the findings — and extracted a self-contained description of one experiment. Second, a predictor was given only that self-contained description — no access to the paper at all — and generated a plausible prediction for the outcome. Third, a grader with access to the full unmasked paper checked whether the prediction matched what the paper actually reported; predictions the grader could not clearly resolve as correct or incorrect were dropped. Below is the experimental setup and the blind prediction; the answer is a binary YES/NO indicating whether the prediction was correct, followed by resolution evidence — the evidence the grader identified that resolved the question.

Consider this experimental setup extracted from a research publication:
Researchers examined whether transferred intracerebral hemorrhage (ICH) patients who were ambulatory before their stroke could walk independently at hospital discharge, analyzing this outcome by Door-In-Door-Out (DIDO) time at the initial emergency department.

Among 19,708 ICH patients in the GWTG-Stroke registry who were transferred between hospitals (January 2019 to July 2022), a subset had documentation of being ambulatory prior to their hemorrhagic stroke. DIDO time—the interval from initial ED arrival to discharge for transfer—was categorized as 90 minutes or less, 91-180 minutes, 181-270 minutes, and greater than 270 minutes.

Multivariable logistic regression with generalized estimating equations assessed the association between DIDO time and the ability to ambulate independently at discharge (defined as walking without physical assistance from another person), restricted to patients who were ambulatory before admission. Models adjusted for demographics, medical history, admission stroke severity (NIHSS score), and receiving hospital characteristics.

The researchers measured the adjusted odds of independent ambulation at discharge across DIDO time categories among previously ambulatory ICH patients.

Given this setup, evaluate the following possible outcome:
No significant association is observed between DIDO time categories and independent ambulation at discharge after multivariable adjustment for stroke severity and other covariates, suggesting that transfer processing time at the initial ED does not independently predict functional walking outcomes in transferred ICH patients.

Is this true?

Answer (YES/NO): NO